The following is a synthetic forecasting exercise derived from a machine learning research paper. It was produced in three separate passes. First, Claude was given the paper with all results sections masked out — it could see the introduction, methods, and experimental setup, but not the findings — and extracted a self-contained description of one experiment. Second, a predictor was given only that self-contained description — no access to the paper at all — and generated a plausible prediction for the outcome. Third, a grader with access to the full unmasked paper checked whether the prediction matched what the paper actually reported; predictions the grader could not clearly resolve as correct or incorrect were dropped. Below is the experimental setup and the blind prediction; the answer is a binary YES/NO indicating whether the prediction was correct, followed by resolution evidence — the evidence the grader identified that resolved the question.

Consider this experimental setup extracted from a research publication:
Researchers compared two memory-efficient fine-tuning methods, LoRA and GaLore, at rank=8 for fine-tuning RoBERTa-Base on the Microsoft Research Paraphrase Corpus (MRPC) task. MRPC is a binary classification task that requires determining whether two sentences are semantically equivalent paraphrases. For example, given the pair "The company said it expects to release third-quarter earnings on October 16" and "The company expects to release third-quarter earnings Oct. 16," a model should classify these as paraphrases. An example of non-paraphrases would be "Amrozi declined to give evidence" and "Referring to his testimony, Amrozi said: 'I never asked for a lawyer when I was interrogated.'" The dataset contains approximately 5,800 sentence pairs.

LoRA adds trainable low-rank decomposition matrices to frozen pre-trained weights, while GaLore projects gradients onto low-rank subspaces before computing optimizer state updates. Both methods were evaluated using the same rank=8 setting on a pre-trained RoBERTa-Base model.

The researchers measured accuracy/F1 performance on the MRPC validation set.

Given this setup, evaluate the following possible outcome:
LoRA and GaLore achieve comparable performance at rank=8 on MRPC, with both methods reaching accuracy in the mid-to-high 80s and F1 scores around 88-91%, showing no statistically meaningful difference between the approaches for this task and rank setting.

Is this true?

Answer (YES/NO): NO